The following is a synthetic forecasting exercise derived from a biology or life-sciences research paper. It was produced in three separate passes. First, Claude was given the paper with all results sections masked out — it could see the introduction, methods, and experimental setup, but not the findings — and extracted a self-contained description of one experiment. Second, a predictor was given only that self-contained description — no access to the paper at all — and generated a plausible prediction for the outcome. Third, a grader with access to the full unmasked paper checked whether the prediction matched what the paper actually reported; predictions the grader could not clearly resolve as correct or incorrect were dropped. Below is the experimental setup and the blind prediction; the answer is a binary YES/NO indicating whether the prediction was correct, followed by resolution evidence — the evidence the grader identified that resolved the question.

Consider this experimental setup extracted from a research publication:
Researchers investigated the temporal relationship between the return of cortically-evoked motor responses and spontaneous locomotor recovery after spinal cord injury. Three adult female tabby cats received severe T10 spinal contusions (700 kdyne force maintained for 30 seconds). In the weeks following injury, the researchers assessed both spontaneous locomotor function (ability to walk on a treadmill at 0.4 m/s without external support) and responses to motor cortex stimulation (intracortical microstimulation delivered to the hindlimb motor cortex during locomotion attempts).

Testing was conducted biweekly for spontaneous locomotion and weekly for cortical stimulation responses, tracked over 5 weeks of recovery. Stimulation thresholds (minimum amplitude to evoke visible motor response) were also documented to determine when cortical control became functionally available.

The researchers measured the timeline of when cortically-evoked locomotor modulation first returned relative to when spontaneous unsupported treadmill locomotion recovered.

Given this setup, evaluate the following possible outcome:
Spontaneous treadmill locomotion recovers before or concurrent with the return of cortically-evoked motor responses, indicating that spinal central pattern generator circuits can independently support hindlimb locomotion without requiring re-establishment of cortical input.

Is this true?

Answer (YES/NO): NO